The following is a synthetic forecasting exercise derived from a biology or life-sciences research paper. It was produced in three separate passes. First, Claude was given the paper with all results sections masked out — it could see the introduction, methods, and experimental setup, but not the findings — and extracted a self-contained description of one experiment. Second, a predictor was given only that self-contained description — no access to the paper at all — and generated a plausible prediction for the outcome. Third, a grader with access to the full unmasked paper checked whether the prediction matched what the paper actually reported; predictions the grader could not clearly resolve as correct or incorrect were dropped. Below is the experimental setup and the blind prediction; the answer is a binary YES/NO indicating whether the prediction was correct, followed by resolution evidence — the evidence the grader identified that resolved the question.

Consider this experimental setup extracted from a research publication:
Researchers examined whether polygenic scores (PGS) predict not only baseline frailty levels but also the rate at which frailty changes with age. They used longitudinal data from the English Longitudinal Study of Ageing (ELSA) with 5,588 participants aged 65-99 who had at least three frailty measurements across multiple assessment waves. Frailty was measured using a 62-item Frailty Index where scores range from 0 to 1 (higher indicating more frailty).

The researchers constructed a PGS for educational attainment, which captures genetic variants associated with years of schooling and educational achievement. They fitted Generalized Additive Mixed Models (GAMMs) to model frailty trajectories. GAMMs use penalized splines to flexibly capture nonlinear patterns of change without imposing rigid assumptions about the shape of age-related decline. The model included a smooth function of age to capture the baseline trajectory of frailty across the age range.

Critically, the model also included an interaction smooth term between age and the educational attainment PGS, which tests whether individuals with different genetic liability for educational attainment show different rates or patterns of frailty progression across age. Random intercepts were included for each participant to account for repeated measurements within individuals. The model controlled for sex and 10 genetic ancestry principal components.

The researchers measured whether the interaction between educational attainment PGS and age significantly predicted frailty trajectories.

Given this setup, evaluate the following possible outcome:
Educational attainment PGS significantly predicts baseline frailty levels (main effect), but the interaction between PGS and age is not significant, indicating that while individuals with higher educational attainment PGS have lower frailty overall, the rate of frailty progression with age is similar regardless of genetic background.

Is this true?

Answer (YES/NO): NO